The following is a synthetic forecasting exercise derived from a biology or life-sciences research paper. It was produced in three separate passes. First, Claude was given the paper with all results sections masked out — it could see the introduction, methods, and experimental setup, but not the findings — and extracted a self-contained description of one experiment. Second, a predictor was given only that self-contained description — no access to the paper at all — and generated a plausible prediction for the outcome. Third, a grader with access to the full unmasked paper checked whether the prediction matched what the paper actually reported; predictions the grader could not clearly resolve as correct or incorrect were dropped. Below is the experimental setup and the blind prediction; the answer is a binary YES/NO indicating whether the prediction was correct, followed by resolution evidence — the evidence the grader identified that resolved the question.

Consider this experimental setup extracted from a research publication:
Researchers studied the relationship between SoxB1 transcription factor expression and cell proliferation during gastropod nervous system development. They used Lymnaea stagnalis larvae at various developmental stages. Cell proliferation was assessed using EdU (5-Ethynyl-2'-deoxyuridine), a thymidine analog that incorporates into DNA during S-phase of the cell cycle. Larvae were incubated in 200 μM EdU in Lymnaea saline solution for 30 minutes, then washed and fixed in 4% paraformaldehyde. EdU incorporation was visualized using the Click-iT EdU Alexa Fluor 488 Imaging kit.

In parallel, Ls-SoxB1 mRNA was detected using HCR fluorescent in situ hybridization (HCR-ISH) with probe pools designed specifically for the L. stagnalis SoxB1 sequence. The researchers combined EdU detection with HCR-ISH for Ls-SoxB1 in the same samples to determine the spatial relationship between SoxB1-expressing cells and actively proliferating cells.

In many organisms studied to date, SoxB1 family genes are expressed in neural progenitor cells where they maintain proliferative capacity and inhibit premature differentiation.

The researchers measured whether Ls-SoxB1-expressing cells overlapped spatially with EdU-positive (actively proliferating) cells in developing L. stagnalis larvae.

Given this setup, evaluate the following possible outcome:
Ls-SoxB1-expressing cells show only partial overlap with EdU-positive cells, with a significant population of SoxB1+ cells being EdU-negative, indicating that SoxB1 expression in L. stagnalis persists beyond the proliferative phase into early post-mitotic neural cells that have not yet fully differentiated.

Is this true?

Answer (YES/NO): NO